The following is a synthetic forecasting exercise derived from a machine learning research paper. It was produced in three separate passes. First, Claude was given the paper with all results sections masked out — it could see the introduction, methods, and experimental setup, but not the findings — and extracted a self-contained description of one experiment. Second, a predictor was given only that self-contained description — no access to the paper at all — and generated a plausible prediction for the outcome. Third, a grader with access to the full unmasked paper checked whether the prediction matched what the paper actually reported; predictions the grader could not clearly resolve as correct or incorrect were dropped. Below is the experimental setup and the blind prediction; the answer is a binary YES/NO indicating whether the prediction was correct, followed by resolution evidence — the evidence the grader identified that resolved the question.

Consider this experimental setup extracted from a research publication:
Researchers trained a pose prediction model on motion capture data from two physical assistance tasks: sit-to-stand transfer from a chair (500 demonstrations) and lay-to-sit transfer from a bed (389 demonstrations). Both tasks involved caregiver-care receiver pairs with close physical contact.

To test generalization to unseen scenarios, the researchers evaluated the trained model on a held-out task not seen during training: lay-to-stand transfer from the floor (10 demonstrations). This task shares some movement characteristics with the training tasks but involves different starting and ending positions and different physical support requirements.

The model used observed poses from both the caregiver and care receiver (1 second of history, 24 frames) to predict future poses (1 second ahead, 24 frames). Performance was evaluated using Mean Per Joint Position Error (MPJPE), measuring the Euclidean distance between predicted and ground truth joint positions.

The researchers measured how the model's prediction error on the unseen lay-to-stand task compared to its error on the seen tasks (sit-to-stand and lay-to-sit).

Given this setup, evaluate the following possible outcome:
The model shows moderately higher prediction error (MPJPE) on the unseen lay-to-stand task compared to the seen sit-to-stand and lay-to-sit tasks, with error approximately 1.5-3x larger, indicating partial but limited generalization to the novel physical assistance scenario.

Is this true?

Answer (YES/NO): YES